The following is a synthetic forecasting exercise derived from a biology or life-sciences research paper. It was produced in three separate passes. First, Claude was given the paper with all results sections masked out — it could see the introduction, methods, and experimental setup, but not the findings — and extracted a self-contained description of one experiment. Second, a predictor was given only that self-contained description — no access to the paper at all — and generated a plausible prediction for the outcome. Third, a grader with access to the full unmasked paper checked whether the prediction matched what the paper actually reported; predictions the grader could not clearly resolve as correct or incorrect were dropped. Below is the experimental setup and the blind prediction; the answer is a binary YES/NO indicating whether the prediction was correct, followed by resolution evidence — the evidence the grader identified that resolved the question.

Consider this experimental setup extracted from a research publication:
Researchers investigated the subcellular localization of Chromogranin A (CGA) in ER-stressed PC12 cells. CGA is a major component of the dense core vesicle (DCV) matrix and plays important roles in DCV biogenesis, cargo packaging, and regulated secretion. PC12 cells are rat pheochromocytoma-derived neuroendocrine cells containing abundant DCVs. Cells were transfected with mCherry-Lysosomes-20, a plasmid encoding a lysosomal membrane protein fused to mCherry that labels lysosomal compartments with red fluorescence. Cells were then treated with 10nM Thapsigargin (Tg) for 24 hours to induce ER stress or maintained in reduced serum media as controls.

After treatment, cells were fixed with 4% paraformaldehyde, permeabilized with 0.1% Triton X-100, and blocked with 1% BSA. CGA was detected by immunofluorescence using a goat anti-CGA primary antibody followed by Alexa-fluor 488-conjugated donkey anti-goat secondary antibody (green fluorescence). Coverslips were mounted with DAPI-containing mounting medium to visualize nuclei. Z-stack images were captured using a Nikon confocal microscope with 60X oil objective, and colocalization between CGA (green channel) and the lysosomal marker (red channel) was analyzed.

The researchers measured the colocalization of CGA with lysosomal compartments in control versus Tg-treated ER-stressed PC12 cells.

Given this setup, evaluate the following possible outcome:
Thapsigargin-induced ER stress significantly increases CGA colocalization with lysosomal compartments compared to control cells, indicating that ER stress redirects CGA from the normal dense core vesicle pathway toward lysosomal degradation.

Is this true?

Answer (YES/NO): YES